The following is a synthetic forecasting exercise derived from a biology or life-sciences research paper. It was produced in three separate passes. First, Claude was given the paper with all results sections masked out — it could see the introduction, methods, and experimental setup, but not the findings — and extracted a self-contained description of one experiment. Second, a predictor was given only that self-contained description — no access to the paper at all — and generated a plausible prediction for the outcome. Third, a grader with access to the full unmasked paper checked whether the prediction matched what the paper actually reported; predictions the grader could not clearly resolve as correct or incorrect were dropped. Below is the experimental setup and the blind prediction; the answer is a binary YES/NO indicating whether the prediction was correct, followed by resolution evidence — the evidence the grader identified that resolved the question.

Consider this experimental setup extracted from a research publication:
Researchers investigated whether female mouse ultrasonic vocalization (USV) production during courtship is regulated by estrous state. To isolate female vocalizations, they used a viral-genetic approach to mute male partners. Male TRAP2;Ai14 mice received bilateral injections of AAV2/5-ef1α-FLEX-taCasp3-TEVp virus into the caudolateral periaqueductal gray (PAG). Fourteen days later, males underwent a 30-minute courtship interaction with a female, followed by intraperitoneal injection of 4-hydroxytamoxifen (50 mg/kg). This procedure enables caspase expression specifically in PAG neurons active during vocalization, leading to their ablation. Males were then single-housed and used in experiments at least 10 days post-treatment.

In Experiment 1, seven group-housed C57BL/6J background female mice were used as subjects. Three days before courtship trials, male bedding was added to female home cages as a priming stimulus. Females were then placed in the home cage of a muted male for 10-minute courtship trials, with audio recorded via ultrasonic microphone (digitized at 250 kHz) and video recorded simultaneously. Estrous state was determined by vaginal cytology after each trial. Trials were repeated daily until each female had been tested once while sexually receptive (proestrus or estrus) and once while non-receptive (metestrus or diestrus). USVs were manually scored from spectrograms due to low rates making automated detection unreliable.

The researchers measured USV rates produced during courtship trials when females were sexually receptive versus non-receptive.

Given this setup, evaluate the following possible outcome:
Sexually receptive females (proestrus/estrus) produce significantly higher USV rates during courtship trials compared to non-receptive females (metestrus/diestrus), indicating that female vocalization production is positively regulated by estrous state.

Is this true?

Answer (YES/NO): NO